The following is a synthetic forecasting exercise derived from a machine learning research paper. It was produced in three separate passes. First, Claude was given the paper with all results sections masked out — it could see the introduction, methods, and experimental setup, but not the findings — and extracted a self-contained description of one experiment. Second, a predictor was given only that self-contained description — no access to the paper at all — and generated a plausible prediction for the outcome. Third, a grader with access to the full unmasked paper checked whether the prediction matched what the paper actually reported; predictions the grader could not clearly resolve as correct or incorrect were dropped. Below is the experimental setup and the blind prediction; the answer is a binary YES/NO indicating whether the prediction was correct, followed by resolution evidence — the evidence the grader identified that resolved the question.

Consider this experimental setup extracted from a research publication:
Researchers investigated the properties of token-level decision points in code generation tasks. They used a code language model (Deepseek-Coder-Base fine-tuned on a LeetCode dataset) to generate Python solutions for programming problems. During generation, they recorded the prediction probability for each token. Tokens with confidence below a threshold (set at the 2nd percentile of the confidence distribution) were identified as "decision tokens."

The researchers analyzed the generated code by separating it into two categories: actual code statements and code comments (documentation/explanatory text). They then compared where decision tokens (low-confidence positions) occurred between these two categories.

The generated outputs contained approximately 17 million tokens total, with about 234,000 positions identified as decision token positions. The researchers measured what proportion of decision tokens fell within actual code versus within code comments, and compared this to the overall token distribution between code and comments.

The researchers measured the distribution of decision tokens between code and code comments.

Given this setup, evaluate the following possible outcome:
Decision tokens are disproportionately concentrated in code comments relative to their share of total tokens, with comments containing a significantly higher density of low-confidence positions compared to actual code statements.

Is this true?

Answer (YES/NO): YES